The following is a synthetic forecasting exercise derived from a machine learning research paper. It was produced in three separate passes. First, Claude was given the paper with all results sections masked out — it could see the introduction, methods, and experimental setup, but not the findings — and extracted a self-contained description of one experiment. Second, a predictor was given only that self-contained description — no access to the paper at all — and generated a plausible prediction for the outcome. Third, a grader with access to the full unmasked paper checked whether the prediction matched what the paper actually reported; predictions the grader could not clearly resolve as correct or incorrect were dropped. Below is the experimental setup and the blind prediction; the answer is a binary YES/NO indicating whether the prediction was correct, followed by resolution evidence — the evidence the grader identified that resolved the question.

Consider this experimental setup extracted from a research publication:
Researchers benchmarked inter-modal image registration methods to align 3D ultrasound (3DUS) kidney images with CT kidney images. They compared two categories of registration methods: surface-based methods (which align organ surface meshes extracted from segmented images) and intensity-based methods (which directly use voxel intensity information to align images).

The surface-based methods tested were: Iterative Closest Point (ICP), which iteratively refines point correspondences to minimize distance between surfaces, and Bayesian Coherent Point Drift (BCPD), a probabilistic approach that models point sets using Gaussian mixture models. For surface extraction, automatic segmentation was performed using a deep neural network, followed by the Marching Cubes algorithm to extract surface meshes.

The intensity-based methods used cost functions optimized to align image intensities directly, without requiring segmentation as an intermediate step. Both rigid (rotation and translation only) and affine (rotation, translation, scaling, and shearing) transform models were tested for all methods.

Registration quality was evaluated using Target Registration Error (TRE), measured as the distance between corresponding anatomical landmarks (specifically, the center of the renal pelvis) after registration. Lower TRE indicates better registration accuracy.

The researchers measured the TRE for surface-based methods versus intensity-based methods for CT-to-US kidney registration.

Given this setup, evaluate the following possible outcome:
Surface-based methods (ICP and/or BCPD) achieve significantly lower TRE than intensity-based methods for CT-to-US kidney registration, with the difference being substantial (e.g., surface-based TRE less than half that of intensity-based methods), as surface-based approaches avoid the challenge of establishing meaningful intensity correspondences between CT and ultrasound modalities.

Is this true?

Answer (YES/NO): NO